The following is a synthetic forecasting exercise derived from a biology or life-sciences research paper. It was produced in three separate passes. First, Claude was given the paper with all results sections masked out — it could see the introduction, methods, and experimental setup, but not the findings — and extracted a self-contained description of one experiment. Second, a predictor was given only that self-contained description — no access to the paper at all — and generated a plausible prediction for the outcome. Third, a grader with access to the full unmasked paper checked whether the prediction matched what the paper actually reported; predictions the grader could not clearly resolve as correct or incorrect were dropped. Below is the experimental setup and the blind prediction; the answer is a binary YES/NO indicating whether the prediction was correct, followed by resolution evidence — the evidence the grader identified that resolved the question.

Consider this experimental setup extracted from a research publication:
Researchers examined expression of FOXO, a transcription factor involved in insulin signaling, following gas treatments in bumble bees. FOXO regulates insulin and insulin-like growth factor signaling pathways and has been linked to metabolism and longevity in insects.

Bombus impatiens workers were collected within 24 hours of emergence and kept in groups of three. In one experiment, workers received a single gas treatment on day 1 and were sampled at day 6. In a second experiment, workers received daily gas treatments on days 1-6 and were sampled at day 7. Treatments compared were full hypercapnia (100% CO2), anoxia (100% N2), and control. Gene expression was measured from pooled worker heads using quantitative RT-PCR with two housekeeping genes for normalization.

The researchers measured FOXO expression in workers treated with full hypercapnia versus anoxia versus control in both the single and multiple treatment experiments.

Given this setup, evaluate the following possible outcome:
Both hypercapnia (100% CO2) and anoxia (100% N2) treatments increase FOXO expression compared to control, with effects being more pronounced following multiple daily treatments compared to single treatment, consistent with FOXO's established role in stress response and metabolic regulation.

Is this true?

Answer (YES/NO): NO